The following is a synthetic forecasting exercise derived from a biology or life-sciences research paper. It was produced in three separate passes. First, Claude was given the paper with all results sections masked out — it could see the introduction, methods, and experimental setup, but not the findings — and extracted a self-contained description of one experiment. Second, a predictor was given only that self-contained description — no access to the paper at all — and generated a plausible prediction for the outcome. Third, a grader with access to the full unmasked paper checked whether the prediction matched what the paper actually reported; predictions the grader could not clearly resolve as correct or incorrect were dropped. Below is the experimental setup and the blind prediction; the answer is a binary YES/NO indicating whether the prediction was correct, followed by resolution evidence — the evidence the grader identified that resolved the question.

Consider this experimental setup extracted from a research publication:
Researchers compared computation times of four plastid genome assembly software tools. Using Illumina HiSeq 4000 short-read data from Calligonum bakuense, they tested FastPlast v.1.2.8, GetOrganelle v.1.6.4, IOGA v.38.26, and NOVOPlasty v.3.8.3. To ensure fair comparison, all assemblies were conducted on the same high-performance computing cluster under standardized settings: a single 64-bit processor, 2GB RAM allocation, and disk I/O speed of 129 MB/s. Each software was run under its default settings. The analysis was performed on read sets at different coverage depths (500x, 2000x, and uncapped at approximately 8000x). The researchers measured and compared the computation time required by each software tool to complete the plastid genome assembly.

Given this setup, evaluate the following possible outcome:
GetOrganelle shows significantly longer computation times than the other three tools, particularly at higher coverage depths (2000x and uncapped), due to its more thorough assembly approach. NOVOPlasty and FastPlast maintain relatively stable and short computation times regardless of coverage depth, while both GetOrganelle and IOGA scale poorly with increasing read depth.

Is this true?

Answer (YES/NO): NO